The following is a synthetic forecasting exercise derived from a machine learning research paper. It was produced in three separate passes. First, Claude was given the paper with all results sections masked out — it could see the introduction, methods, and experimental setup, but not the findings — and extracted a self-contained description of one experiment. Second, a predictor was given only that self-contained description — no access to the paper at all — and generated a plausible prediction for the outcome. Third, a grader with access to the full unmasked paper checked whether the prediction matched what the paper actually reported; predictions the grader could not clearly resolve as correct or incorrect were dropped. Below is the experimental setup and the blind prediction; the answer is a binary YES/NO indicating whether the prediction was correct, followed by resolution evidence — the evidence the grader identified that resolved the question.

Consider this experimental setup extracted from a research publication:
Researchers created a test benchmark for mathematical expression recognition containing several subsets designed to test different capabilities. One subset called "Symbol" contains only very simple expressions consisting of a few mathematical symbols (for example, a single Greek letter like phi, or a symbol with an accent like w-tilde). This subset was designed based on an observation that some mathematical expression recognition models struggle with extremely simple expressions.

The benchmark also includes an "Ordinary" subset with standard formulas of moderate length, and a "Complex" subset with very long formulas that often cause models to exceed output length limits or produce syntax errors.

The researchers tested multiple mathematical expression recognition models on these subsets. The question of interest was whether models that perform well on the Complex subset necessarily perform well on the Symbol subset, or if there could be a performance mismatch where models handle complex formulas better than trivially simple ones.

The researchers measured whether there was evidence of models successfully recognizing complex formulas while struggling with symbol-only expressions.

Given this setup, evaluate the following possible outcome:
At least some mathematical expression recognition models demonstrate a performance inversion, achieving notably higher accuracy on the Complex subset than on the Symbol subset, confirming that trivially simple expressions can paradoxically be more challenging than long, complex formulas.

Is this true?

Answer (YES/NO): NO